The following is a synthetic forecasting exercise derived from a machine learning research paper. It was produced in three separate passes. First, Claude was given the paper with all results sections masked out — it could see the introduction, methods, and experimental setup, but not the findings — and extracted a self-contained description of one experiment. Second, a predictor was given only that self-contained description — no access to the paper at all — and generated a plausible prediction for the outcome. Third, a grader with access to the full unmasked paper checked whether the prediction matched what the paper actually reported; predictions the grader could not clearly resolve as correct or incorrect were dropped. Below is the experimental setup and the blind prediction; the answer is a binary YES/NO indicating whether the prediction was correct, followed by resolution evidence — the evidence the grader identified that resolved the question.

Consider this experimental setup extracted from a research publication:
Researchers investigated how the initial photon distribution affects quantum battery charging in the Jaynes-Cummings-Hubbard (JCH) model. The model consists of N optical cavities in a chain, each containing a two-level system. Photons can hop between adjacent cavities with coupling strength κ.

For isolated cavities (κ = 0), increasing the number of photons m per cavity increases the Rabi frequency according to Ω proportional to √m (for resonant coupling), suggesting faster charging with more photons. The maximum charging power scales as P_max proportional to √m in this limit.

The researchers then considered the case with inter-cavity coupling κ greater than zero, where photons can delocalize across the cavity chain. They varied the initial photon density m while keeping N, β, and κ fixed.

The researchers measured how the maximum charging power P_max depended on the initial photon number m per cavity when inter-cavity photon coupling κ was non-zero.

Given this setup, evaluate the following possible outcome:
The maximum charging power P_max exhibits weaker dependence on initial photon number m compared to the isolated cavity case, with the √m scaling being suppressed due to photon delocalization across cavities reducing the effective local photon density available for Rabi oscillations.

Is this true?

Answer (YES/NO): NO